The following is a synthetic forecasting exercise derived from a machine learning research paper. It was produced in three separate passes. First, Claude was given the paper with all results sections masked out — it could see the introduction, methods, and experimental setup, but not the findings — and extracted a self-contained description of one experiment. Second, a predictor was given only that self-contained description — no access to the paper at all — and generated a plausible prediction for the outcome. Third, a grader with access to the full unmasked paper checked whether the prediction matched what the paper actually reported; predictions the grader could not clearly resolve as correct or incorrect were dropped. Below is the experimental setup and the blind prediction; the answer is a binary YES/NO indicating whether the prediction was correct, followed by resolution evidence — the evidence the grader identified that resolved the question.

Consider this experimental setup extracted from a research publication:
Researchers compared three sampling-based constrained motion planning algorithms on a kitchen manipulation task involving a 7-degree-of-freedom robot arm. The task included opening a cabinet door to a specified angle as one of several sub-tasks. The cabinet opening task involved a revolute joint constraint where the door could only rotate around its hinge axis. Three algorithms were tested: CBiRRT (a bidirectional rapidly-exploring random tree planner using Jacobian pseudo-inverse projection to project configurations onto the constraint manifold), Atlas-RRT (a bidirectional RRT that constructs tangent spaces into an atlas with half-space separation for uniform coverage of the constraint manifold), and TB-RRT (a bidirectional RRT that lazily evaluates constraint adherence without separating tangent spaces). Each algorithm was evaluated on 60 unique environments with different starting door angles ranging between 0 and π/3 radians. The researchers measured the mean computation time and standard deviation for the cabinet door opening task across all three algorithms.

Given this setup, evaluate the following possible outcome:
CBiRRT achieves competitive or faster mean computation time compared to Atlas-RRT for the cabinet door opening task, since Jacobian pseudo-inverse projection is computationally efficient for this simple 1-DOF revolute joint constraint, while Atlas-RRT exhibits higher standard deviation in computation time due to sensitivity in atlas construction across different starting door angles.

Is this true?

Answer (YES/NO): NO